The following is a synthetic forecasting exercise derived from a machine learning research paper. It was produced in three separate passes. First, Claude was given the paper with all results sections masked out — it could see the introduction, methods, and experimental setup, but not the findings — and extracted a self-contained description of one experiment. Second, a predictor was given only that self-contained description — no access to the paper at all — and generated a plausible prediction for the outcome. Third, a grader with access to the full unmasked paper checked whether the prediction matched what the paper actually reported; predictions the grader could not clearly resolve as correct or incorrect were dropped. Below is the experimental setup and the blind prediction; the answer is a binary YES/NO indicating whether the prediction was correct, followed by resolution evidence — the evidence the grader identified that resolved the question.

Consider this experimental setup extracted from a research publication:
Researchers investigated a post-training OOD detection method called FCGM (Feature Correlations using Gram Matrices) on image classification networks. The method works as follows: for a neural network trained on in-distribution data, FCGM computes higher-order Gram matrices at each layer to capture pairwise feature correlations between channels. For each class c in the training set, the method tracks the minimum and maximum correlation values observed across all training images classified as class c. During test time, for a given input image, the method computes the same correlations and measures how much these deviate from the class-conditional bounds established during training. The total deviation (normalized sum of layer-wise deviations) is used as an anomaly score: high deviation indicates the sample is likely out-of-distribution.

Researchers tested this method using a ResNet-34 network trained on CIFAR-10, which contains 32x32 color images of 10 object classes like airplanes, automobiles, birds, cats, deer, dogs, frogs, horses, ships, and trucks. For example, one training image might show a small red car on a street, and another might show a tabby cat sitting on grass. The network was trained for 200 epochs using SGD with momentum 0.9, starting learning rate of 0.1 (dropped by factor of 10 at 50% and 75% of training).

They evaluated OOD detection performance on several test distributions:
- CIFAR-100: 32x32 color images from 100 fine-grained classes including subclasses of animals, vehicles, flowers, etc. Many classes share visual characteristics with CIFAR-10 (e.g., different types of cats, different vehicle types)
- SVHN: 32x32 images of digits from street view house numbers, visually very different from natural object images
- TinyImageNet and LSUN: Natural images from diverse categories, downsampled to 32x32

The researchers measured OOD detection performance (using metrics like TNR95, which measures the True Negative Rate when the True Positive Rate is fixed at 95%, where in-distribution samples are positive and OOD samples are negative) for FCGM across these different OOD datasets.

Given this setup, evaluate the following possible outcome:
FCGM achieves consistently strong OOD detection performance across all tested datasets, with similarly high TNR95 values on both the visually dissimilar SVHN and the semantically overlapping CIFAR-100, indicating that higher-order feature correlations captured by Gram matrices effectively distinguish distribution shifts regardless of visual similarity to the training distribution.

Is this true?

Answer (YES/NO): NO